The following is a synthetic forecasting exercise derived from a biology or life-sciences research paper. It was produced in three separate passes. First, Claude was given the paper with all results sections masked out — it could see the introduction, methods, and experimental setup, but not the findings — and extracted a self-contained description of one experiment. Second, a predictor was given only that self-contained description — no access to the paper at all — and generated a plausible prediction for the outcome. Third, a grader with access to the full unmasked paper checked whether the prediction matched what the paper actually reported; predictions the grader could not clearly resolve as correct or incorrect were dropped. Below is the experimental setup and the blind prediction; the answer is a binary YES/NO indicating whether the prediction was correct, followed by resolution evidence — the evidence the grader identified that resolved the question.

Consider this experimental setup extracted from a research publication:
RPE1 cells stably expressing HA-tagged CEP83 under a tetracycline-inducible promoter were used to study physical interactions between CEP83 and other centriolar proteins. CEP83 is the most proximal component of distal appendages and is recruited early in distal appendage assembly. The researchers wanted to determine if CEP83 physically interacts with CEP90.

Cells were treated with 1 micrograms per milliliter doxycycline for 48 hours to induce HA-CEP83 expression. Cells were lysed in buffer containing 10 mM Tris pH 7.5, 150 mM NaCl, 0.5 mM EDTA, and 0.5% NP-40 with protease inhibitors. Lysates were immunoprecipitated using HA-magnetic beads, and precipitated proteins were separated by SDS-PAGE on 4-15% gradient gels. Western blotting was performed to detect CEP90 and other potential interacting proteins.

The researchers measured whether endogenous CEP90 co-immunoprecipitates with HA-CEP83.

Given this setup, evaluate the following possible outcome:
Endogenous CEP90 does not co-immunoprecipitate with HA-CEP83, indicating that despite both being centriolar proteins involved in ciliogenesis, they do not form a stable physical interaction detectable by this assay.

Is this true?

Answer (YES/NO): NO